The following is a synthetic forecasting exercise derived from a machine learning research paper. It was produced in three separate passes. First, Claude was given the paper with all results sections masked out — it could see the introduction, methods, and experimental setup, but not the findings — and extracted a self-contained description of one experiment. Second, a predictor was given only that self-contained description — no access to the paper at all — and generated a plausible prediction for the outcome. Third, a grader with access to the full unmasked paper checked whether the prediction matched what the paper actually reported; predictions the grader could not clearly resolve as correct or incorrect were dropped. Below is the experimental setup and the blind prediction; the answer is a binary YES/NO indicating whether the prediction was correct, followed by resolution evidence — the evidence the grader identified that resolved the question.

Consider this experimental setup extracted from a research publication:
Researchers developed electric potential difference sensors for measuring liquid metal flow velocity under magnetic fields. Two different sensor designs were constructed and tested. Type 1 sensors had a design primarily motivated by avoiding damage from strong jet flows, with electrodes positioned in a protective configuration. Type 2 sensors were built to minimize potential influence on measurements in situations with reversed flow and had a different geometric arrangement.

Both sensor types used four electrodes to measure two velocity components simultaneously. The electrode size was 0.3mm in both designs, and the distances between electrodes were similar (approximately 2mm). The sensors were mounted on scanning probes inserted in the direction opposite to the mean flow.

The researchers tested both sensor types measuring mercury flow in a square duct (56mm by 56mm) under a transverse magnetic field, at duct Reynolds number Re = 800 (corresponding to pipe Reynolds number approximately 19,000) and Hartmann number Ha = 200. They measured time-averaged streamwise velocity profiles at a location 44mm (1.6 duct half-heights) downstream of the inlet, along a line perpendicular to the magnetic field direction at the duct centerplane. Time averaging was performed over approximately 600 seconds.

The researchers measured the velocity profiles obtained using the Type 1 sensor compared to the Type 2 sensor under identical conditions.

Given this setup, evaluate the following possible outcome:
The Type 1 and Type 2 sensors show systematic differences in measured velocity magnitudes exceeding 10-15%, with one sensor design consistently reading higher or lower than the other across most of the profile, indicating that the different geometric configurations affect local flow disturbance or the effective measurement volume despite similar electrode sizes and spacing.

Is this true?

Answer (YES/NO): NO